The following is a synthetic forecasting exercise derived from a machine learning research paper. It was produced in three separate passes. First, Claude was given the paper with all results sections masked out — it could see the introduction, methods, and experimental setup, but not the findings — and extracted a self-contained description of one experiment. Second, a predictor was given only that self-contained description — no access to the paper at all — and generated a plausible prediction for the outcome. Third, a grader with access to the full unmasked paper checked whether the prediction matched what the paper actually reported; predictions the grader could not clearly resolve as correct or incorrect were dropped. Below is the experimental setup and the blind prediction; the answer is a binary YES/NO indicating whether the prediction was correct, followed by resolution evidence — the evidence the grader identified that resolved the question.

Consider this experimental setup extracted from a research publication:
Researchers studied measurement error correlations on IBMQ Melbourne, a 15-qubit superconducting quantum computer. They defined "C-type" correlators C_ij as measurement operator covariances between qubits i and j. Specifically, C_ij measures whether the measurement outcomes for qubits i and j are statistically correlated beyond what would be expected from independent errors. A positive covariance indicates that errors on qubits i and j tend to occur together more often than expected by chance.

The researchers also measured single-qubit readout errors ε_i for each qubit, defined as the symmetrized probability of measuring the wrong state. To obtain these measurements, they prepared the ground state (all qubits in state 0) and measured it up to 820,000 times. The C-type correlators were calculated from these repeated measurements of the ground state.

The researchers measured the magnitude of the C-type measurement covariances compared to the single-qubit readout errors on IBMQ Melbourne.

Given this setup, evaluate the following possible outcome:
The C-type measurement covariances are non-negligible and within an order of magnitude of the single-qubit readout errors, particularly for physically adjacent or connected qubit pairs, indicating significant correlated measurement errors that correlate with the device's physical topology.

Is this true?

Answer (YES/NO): NO